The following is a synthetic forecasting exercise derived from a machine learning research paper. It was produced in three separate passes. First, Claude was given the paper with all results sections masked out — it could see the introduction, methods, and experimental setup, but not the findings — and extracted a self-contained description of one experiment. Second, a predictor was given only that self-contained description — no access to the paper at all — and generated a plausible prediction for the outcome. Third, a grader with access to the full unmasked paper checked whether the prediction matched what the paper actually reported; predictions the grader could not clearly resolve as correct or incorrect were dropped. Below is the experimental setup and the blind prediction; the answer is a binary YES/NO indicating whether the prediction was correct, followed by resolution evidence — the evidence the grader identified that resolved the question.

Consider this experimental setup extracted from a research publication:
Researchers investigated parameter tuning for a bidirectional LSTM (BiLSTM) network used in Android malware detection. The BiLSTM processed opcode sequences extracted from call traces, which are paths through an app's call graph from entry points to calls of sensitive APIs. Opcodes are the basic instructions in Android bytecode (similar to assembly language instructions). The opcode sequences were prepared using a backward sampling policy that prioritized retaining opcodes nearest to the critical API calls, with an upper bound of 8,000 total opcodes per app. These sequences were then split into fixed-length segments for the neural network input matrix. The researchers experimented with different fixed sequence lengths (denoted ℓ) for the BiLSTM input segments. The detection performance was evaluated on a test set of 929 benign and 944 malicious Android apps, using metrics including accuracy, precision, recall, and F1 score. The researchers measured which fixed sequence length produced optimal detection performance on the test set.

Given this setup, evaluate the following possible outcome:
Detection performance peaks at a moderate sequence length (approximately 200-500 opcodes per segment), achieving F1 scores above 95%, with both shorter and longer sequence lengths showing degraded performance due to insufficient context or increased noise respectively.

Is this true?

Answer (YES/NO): NO